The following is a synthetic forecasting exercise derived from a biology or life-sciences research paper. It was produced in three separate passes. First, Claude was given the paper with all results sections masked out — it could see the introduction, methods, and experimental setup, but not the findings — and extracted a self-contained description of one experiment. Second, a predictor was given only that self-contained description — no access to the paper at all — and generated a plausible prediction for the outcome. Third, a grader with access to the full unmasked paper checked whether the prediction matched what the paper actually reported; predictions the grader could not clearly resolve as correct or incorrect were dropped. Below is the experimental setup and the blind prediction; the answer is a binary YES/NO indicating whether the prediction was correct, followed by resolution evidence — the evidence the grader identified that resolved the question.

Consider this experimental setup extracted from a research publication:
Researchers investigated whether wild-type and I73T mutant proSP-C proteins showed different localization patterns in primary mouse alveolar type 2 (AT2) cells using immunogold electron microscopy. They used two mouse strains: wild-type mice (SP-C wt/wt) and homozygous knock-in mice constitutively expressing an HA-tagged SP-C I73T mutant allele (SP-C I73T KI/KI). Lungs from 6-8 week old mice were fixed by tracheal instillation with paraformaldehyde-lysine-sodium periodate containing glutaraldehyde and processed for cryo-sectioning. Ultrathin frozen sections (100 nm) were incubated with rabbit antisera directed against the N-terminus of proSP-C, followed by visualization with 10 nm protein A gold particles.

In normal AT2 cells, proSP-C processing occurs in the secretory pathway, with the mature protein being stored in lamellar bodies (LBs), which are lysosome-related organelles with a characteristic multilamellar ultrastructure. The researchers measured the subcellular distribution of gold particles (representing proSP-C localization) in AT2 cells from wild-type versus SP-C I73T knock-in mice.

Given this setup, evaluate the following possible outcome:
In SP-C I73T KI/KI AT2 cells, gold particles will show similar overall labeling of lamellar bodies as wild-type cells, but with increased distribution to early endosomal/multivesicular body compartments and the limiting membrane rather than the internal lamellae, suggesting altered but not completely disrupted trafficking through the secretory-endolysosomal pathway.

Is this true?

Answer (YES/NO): NO